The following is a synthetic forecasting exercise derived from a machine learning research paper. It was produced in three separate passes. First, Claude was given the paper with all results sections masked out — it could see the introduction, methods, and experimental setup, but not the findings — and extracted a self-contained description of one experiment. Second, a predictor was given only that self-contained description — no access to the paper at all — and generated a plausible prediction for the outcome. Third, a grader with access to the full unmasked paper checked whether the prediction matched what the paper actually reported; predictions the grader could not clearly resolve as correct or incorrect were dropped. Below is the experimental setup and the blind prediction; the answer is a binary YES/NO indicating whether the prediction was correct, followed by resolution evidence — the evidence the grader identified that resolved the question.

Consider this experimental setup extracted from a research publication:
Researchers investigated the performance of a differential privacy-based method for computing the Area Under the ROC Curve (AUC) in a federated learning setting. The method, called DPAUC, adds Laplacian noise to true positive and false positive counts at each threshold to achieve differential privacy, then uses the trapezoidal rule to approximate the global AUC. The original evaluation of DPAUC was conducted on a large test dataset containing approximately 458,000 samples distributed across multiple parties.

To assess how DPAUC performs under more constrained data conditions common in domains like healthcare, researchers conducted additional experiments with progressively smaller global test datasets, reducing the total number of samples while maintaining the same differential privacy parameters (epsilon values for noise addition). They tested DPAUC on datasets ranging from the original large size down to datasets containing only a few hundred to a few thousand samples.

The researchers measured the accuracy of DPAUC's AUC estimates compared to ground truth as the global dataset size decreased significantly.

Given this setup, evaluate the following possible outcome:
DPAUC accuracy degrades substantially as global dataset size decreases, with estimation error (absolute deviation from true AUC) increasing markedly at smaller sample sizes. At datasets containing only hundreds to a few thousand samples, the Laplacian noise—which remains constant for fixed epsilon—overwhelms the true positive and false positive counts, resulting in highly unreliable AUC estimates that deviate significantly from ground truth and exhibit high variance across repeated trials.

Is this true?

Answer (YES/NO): YES